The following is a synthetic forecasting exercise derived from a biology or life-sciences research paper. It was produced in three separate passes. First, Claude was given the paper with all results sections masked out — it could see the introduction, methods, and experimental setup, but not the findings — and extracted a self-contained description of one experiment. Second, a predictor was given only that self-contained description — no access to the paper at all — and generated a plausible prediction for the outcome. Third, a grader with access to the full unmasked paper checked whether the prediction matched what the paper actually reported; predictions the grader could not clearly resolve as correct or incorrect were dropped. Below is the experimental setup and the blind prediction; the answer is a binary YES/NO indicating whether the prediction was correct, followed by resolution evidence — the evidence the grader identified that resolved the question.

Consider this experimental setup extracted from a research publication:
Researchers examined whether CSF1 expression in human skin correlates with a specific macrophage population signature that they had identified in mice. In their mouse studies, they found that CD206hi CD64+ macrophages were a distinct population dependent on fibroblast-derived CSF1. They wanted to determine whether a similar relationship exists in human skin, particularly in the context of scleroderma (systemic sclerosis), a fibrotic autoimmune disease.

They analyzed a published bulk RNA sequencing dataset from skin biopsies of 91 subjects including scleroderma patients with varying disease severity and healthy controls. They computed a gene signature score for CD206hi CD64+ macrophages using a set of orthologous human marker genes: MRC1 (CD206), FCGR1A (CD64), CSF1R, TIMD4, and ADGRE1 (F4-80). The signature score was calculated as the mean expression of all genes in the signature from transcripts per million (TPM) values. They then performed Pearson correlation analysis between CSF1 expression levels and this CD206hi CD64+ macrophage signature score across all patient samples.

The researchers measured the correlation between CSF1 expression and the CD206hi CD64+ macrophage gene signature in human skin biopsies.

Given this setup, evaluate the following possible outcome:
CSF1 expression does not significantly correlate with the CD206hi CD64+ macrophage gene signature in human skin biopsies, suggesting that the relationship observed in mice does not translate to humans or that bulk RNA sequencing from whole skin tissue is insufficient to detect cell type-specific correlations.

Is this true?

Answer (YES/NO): NO